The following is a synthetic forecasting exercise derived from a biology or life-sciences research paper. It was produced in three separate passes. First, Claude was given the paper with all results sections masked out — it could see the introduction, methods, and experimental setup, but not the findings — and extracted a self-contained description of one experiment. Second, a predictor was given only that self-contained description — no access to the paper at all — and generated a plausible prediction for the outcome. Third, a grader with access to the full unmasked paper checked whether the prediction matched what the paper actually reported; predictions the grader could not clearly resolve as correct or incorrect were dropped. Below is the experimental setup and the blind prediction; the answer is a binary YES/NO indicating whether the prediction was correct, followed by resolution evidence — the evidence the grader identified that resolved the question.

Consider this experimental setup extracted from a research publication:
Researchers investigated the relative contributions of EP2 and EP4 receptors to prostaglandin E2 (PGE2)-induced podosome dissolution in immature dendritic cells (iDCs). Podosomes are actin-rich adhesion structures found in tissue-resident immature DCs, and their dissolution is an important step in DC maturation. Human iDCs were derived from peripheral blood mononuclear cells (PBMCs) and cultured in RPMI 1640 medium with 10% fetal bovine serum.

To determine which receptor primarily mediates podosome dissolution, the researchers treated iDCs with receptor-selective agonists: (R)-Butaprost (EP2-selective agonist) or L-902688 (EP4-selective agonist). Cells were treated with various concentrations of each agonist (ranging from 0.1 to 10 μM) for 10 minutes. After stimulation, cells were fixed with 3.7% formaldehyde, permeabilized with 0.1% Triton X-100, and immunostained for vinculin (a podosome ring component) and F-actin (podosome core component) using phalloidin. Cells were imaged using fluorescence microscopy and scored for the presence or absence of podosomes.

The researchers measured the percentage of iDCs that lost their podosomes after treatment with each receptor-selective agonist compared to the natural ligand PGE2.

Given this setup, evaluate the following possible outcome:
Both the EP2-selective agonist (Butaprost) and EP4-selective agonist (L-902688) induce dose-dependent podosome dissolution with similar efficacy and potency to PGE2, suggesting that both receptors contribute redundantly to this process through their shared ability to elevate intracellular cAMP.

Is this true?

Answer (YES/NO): NO